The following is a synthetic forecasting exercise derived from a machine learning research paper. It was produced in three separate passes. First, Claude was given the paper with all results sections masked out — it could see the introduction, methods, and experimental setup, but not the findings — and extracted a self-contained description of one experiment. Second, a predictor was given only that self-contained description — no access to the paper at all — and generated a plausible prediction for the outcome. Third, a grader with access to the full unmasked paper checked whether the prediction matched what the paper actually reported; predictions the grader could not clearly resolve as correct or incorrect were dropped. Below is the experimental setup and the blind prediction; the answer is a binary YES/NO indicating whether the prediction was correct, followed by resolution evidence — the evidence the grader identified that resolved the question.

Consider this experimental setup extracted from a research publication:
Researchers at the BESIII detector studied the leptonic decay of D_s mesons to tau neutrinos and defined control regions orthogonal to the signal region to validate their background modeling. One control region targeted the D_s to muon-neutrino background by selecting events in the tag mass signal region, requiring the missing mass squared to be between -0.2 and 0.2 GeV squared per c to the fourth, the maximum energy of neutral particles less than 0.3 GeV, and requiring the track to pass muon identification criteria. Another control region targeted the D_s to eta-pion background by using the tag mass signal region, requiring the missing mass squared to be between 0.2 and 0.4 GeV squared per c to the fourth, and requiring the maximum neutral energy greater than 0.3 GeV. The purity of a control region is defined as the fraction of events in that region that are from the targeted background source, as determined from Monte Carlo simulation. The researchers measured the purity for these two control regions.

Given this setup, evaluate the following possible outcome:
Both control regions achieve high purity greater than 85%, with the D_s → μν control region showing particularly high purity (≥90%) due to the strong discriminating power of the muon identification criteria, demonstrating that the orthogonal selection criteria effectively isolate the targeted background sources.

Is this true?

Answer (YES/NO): NO